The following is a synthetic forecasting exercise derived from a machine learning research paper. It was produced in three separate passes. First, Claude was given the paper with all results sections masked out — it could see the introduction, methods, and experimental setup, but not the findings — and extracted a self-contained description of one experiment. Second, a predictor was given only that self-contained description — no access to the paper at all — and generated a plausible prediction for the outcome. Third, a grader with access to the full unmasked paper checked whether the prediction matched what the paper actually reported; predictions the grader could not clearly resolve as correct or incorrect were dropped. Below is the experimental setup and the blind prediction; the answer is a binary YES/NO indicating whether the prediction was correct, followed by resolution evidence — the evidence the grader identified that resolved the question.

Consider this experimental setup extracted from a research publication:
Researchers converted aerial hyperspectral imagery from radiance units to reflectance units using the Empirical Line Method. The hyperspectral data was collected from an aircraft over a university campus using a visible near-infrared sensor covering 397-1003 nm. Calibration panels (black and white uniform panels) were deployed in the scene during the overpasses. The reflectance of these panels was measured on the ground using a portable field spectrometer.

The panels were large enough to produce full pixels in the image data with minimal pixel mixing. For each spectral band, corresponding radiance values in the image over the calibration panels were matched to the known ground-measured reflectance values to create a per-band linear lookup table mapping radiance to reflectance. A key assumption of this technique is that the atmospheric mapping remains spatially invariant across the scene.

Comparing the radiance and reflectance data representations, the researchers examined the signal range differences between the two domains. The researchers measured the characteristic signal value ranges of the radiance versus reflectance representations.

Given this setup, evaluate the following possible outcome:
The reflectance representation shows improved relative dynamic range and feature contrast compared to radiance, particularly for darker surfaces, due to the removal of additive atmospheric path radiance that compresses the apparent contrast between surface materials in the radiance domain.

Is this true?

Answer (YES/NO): NO